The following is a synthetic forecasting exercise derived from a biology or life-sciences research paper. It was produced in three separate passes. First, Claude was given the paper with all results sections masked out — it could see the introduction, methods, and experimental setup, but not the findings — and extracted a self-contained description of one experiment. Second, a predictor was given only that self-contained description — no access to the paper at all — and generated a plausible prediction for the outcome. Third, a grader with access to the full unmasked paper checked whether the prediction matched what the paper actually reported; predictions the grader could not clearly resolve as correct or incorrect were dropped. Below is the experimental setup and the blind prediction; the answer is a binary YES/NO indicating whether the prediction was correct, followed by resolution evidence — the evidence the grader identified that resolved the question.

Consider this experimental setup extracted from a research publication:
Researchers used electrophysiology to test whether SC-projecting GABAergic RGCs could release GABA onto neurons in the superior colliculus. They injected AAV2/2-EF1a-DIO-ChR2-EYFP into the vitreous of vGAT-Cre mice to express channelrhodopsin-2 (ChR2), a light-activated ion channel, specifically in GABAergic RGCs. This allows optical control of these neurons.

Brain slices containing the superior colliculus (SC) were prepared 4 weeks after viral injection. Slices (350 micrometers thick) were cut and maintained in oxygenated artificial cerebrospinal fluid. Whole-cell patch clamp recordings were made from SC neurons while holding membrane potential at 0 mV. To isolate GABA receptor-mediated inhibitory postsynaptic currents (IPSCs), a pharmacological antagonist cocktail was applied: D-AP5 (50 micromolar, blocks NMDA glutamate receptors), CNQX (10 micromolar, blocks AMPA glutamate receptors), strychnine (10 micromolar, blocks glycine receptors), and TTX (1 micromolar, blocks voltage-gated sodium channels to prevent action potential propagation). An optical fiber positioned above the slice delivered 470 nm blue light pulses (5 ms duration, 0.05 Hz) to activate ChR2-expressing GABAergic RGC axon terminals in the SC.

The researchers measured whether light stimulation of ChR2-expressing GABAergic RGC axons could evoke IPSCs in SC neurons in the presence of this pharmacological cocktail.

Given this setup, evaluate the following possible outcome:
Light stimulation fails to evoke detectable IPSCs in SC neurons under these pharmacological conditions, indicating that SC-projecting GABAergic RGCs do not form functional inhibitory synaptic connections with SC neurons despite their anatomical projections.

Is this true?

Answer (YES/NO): NO